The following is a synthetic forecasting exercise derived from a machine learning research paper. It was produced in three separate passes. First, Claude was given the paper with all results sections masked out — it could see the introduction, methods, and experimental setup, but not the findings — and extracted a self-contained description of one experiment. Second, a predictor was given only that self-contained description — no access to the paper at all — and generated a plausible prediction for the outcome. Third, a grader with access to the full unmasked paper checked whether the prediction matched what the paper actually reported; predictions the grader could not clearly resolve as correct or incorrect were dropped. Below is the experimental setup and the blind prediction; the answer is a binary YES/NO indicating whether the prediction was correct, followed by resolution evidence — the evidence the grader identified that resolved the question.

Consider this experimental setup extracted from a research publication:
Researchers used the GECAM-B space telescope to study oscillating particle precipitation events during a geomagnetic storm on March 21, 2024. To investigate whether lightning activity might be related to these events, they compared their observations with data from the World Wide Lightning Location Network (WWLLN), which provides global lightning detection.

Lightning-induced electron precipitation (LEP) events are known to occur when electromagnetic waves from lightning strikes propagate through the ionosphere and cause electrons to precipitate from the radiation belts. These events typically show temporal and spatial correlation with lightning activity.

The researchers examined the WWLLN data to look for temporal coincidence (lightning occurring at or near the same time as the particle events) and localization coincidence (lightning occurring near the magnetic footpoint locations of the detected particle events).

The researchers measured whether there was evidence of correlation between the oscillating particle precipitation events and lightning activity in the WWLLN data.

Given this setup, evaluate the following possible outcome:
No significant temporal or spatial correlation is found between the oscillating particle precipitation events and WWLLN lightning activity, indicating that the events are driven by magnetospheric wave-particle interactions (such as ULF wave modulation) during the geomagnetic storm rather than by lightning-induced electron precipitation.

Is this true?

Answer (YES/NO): NO